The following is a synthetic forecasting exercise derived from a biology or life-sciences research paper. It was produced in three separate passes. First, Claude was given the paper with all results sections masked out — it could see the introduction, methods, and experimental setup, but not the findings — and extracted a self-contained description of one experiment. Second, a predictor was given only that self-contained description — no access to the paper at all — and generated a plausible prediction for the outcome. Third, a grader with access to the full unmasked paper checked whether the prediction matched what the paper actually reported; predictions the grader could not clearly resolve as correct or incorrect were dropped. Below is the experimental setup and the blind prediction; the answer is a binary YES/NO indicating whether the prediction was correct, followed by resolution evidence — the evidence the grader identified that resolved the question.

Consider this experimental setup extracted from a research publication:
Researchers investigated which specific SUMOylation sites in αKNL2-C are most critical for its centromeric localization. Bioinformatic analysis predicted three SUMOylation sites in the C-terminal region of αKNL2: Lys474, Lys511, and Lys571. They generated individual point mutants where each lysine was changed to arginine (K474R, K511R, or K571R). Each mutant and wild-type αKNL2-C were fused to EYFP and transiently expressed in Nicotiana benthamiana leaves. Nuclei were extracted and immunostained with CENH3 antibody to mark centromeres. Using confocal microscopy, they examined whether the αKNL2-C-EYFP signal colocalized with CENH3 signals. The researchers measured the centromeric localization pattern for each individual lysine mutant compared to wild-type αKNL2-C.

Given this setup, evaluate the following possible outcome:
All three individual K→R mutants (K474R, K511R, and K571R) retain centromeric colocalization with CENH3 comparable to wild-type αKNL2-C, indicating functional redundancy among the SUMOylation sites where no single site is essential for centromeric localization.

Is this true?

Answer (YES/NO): NO